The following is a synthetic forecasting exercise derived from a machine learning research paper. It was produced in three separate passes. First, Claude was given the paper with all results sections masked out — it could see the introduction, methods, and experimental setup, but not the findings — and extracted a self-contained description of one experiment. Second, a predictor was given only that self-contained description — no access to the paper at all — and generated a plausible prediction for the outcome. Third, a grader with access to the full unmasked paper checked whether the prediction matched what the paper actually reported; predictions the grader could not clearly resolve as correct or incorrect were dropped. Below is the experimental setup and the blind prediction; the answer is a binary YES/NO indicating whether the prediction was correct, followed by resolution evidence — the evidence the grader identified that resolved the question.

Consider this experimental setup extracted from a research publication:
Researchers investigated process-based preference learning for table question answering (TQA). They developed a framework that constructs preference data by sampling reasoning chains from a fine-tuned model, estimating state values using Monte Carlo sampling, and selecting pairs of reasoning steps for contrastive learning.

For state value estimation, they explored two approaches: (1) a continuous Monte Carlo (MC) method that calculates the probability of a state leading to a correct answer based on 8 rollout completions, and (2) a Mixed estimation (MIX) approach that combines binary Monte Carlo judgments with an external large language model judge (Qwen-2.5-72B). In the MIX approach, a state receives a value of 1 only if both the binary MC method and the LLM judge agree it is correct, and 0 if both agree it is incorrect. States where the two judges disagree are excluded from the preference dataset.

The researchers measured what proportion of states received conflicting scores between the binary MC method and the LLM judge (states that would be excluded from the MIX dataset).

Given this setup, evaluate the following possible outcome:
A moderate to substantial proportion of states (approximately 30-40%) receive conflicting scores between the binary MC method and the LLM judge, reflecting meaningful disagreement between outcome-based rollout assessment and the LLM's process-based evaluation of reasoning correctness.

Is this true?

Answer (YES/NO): YES